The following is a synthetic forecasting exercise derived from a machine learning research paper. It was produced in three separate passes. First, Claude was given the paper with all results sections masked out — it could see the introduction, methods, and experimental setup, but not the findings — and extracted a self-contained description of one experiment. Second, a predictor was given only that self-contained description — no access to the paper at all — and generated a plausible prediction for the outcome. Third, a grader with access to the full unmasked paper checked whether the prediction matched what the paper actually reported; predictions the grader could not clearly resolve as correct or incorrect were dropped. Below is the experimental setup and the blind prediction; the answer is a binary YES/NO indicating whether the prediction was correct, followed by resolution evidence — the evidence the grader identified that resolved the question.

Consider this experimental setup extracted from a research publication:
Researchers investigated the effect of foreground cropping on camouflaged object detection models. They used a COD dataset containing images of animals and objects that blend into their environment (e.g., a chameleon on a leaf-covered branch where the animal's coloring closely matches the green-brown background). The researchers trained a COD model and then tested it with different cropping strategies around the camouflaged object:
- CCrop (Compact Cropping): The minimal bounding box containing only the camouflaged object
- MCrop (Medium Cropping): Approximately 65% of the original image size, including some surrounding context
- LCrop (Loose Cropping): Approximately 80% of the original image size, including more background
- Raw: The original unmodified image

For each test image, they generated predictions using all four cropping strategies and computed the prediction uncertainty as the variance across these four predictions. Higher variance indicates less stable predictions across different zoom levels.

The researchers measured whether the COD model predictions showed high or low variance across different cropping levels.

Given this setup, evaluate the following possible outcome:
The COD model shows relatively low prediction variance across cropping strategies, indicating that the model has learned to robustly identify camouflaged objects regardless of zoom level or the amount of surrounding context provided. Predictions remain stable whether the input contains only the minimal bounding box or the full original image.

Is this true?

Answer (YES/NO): NO